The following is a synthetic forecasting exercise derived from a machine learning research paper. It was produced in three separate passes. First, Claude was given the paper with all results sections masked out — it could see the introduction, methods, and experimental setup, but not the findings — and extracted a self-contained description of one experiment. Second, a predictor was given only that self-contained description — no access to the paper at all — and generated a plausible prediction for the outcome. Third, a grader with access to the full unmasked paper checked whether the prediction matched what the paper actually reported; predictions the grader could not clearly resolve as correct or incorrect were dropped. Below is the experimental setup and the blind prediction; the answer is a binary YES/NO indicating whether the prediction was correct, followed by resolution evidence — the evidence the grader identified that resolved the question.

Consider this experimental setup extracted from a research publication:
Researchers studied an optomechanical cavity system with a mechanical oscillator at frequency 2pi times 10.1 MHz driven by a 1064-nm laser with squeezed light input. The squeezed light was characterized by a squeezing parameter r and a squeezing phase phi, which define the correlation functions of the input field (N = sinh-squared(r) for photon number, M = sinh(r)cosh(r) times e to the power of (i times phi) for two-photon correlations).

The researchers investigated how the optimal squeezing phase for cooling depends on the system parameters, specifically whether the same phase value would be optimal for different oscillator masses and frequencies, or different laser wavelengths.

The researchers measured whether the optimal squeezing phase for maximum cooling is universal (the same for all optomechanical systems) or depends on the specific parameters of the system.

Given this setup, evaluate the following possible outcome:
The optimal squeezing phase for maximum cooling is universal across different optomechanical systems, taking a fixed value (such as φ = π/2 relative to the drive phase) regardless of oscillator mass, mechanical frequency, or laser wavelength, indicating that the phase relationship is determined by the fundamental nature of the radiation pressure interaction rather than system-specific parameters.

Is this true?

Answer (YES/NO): NO